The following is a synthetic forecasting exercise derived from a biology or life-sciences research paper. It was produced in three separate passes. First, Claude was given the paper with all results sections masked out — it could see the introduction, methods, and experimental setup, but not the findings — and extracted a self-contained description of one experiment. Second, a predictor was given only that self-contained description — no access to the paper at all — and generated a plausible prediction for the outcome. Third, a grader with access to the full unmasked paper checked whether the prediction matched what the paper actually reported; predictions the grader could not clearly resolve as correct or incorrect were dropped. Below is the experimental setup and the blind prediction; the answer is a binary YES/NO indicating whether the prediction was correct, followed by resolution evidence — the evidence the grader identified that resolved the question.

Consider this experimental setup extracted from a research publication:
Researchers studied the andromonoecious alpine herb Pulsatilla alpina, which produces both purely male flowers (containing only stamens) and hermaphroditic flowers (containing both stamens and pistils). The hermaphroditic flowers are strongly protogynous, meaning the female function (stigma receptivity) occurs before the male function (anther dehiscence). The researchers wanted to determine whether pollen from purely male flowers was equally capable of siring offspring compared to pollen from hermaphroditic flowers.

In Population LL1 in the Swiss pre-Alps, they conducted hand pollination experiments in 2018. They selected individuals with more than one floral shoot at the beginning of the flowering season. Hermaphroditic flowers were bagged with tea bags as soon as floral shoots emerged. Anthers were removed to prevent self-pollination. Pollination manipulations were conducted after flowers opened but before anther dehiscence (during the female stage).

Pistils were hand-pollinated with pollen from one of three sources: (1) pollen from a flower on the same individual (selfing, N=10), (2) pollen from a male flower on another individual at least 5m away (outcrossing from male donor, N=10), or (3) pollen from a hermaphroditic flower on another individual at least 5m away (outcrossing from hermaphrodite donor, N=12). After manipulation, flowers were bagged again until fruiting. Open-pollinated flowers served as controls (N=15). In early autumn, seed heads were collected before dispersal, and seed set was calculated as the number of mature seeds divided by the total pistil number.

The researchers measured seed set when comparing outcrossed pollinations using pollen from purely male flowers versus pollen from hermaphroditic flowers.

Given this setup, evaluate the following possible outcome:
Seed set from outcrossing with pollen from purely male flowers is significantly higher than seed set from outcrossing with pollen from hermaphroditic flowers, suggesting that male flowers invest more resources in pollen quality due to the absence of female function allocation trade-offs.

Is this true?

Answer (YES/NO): NO